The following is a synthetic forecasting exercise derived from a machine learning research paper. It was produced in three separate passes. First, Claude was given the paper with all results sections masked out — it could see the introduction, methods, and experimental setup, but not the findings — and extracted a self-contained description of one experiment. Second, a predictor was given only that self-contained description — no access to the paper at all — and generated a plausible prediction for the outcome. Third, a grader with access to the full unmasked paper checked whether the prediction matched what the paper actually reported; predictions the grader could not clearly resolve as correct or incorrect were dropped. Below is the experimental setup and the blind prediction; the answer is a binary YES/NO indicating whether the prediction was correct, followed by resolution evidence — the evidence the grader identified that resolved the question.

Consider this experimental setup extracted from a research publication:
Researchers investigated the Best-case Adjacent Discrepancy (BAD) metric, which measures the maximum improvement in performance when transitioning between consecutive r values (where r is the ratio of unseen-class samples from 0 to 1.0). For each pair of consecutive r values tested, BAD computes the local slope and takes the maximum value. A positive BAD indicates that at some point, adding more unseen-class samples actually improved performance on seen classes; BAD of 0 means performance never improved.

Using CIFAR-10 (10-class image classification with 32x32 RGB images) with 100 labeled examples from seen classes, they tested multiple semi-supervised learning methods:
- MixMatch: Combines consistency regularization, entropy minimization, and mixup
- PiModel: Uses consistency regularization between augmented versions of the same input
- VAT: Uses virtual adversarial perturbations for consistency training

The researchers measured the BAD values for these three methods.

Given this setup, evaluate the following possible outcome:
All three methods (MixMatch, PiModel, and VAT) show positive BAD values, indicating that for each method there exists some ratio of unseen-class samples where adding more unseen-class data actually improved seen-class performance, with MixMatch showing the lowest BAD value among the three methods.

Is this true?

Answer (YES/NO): NO